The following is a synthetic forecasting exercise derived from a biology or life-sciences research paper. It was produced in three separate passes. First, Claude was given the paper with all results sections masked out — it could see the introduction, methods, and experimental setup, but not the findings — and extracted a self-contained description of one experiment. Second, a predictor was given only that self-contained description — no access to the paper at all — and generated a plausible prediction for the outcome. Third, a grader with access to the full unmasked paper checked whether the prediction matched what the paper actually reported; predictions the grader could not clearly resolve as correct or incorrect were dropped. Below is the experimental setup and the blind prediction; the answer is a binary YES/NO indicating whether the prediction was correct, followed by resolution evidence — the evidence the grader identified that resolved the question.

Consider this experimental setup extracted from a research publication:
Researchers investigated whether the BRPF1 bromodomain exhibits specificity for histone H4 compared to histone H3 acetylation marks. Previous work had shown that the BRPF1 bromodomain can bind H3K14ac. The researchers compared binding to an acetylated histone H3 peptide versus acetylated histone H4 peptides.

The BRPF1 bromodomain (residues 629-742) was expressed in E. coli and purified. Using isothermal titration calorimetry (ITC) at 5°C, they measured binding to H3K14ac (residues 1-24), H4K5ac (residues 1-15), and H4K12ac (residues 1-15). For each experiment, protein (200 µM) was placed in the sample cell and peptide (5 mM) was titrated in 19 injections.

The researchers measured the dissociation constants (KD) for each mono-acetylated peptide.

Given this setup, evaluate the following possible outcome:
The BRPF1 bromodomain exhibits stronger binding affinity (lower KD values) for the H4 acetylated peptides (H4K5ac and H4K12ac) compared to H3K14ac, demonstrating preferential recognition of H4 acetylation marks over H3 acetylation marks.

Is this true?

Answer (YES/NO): NO